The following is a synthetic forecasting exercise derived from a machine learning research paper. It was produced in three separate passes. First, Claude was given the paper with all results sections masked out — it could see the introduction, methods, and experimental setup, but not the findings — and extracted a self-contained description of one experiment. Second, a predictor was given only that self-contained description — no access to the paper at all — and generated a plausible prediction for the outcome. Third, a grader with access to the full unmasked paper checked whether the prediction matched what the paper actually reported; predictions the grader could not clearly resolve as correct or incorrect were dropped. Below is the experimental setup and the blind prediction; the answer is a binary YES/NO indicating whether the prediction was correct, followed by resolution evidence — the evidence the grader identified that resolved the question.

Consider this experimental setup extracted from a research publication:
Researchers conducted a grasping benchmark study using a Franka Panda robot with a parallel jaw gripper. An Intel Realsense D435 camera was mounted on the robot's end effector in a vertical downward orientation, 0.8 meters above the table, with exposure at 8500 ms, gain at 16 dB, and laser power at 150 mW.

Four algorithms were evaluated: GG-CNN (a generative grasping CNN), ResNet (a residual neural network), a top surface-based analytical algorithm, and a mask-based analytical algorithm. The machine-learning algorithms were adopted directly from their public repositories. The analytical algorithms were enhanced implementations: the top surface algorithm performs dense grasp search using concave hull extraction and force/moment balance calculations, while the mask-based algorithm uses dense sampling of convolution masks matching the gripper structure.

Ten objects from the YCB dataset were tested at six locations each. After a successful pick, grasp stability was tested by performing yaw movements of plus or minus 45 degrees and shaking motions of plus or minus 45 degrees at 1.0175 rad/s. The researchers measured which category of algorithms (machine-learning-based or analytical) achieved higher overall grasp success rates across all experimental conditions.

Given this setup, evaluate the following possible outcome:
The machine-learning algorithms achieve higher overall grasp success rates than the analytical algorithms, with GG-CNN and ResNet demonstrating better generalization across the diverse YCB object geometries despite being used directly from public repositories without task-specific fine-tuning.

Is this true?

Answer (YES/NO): NO